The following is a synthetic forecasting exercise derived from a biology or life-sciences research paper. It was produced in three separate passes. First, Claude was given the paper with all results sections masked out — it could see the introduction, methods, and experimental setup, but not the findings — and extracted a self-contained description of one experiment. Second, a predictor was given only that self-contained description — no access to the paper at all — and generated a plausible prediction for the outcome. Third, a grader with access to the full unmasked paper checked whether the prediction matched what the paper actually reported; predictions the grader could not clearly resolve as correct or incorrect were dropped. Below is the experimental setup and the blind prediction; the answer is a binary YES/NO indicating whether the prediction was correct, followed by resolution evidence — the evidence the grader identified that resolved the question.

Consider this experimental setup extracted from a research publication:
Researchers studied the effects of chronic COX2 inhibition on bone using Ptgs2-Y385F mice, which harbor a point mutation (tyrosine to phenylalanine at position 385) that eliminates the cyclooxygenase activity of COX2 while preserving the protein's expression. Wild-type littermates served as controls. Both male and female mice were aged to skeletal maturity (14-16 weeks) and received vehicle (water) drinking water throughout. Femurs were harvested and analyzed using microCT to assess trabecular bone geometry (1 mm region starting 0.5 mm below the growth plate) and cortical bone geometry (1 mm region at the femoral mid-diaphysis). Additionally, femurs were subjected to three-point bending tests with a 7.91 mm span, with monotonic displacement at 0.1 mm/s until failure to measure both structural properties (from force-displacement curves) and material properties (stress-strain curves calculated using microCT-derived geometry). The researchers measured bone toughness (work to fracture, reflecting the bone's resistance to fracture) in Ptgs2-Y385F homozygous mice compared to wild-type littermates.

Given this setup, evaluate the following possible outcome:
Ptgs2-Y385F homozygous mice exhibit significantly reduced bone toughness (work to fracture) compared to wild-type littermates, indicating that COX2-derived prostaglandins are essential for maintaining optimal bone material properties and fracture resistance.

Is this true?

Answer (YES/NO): NO